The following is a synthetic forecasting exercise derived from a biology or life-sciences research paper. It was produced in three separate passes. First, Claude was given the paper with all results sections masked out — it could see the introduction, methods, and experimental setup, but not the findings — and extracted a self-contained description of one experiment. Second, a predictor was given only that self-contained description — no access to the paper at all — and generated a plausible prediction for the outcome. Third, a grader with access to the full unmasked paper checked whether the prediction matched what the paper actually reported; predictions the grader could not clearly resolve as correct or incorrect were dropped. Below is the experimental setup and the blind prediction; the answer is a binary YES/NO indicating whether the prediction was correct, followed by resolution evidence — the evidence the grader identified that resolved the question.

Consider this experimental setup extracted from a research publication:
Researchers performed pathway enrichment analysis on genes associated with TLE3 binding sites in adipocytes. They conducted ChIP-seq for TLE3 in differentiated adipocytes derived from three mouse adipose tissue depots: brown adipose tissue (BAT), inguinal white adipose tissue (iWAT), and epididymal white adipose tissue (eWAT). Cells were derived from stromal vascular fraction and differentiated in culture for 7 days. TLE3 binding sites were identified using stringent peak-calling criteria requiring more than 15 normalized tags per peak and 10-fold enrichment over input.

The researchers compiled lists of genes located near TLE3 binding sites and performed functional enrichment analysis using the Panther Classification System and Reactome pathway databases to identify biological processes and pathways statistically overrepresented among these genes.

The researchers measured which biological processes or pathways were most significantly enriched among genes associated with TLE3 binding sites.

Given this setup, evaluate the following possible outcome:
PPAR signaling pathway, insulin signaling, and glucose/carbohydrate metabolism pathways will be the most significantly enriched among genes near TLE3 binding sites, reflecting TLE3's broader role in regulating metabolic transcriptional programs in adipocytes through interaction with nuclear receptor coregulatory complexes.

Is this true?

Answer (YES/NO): NO